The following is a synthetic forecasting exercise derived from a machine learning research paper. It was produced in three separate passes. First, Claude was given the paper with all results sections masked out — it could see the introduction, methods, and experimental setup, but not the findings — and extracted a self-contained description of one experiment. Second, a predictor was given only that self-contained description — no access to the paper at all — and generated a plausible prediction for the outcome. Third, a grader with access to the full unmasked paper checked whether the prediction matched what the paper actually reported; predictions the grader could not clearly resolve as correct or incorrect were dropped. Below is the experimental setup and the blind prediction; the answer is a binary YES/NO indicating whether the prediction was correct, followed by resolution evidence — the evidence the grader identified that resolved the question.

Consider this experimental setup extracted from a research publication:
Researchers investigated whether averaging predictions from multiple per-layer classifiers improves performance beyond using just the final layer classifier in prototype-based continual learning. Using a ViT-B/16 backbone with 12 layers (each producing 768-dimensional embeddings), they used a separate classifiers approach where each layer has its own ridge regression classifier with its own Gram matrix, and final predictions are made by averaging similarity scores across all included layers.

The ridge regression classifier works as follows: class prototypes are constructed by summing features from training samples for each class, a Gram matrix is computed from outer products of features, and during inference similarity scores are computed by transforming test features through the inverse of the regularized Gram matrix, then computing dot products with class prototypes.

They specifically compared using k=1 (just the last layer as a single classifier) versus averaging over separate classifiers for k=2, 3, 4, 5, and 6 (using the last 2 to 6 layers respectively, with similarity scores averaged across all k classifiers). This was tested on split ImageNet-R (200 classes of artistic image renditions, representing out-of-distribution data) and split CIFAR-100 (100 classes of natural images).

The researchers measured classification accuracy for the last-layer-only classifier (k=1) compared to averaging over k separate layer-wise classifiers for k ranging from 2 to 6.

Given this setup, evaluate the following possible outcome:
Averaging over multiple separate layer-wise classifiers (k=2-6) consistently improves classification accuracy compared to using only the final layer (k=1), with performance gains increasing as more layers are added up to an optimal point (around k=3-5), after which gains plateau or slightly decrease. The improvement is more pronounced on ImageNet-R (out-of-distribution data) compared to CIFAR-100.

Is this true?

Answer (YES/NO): NO